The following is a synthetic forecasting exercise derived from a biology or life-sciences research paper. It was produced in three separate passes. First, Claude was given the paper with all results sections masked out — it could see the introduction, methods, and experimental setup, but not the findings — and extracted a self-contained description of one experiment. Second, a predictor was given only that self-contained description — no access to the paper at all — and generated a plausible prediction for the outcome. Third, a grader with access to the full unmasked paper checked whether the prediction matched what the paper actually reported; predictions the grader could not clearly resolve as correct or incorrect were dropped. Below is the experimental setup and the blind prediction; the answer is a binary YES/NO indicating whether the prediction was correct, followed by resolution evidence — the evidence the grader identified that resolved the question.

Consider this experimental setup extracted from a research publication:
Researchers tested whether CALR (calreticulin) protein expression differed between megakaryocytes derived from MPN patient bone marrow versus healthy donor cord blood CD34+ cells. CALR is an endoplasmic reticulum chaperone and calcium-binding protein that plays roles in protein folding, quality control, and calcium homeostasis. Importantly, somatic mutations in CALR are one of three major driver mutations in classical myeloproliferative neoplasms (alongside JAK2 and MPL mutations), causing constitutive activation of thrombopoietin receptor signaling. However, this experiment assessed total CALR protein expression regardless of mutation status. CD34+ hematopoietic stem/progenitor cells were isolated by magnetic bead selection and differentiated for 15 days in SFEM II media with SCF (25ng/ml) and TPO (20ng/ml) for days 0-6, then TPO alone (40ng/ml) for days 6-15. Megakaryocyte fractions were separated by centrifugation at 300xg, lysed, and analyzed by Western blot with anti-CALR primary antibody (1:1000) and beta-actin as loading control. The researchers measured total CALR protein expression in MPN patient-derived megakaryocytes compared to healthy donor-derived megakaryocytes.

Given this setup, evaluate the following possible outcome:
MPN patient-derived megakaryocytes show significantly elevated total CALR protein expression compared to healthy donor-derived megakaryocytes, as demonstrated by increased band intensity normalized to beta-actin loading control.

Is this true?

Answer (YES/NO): NO